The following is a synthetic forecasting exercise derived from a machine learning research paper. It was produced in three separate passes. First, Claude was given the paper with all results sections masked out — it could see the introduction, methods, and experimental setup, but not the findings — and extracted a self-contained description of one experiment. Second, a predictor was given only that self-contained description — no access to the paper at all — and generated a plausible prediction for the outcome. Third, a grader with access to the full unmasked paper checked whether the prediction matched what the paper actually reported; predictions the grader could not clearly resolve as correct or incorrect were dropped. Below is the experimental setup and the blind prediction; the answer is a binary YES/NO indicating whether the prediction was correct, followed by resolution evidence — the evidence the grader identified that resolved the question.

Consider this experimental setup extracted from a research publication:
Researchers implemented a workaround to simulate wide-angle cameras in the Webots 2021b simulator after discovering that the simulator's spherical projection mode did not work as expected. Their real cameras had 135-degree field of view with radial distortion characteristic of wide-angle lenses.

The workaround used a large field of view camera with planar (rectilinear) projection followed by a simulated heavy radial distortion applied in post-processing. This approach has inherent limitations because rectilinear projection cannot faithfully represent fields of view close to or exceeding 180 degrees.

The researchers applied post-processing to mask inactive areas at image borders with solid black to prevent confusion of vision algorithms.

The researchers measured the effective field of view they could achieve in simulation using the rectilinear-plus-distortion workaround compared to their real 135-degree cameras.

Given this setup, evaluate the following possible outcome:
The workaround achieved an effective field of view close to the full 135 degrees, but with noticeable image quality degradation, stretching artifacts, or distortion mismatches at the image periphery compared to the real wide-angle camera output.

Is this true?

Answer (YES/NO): NO